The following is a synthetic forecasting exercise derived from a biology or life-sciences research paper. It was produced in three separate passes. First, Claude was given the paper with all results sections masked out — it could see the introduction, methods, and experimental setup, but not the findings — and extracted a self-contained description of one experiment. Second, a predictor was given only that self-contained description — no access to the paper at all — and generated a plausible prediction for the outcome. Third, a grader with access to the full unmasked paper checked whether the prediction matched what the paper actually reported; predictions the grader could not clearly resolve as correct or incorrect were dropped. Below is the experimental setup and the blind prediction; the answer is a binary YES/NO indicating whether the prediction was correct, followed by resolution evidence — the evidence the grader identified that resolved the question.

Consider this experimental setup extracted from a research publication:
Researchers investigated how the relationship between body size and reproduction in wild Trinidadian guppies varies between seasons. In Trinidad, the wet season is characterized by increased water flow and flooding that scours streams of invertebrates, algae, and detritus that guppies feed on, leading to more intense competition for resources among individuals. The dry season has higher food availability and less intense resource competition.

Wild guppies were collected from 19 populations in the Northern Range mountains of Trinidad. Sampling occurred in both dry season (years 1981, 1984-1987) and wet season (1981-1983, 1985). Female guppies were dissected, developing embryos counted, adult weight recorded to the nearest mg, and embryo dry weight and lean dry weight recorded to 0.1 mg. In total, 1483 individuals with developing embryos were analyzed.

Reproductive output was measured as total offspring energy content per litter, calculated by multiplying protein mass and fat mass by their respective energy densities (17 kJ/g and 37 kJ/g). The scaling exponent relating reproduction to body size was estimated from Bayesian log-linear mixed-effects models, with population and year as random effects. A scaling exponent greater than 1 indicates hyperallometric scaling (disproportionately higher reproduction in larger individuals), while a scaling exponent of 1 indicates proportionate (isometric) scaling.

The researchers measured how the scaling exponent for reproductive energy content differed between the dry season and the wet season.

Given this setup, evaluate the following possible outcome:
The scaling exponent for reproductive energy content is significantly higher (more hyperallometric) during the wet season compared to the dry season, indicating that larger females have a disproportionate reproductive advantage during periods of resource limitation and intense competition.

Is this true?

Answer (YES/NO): NO